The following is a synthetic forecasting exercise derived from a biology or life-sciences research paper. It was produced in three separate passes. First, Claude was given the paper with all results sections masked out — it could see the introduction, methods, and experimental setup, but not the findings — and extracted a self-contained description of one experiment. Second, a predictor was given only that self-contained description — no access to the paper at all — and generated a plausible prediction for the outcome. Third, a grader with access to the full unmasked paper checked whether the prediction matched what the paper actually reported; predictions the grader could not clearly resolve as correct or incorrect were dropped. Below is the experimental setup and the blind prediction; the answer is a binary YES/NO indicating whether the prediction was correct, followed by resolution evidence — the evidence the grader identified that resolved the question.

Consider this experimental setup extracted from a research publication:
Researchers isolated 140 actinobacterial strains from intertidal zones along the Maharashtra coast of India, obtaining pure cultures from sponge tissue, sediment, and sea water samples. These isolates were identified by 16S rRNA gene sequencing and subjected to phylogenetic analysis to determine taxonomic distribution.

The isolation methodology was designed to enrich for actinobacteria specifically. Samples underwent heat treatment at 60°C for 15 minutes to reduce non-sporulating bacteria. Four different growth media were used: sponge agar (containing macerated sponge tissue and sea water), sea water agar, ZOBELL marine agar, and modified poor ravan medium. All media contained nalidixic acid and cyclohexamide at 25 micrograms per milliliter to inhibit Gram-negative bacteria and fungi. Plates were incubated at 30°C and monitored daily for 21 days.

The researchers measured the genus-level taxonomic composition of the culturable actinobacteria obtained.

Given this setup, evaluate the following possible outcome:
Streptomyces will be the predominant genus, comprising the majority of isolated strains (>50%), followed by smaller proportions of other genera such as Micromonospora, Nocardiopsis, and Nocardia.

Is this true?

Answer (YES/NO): YES